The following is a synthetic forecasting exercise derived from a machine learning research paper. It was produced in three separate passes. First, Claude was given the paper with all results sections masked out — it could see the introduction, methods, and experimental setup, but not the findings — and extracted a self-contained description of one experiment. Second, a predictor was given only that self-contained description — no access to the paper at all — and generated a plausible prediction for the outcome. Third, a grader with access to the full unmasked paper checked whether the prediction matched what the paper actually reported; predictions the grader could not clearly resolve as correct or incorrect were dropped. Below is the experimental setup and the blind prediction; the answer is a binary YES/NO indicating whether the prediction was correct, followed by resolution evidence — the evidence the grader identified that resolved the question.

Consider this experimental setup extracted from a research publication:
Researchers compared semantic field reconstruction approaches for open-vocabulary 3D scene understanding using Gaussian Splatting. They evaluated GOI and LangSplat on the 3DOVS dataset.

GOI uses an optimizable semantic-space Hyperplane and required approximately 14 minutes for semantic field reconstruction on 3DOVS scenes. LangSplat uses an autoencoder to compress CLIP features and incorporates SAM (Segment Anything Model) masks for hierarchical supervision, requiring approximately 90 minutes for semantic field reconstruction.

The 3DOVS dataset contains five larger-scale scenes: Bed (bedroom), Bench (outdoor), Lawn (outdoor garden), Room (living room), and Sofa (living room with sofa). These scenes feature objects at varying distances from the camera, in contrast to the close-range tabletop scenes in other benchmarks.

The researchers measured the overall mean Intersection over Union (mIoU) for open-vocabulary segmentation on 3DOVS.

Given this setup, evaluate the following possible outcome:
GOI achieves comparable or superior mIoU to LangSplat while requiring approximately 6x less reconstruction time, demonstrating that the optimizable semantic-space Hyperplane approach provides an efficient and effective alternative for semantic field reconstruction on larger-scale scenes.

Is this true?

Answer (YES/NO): NO